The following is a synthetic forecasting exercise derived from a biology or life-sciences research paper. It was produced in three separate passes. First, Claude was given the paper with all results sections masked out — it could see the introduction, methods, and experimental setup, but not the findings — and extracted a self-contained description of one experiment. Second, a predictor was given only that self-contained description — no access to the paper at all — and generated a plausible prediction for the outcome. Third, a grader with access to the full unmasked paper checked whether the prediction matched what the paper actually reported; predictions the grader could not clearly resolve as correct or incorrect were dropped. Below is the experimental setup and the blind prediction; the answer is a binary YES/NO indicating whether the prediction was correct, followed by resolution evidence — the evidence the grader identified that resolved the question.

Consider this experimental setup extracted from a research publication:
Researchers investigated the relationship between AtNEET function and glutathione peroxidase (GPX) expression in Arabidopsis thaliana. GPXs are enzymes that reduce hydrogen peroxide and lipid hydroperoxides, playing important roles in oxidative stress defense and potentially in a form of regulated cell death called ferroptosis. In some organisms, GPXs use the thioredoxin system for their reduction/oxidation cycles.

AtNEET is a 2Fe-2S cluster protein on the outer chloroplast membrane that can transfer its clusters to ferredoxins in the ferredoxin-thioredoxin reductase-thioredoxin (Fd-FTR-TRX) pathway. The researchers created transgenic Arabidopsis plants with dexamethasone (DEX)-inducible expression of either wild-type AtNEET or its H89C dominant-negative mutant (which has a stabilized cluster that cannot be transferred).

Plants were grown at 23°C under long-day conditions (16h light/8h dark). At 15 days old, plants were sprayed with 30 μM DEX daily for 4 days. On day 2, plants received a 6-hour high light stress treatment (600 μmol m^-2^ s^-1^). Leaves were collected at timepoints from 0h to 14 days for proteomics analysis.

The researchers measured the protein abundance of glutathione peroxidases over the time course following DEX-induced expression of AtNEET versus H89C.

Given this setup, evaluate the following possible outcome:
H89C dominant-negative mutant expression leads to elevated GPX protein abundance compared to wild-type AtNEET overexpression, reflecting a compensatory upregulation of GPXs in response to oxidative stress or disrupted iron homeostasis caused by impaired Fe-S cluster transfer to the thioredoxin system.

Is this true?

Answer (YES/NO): NO